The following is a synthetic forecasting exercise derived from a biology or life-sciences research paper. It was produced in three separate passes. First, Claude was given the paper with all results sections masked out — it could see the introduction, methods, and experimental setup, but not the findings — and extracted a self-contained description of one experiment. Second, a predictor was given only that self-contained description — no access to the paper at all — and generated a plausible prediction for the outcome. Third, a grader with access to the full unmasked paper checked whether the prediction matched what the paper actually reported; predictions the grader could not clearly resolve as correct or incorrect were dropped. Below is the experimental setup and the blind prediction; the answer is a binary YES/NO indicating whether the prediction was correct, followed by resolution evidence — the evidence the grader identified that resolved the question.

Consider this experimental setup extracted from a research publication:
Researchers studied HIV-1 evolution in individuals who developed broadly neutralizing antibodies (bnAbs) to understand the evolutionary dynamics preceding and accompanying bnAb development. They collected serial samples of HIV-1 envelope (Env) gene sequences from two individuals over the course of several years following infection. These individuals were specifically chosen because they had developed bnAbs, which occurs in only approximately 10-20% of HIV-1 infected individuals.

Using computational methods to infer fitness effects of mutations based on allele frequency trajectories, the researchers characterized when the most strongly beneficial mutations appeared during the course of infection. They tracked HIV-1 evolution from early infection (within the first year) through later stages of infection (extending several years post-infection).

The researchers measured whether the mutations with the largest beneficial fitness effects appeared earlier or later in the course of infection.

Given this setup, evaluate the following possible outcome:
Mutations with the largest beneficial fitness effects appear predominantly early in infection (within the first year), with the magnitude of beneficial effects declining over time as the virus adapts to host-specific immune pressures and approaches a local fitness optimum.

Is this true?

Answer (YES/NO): YES